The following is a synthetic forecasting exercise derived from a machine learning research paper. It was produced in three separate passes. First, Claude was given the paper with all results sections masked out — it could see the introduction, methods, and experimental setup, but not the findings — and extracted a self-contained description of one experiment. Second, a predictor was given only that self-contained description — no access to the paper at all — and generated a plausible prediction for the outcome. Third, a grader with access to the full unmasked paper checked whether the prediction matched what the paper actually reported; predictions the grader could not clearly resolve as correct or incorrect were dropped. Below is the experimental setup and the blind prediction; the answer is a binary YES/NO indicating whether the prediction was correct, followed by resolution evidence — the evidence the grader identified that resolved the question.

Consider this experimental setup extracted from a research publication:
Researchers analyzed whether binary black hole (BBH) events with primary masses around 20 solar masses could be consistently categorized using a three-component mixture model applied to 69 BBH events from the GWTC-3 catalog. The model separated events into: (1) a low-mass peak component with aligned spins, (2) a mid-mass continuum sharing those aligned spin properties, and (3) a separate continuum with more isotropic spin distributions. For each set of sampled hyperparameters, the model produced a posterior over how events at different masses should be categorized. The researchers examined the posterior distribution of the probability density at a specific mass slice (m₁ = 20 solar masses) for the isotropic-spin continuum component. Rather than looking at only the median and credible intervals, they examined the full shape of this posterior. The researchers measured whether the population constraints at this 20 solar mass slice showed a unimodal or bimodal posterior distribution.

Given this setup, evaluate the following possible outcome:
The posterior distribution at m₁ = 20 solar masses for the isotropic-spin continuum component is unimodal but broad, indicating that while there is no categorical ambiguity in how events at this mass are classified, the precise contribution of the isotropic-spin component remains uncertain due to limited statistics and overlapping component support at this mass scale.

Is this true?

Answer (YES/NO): NO